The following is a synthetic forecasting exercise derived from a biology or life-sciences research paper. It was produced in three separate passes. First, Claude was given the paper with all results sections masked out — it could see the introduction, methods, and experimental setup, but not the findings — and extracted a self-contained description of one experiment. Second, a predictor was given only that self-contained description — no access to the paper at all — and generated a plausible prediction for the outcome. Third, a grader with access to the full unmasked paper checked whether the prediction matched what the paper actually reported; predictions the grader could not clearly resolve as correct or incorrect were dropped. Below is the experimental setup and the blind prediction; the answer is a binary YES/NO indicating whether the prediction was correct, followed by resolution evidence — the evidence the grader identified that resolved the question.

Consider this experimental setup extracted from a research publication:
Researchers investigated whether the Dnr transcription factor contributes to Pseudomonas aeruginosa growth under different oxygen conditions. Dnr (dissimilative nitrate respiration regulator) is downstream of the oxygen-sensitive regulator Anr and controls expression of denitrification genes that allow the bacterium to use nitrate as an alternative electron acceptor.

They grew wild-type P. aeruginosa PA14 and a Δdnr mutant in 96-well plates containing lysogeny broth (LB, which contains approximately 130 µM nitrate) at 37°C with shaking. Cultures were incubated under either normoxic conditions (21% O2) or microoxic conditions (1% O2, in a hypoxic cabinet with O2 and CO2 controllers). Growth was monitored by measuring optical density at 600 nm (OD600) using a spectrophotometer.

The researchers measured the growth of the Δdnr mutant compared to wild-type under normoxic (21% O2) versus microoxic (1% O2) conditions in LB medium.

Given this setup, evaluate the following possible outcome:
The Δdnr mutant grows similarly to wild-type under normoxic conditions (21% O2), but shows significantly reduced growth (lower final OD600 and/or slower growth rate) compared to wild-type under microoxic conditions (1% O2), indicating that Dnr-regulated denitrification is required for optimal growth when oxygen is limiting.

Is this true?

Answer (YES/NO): YES